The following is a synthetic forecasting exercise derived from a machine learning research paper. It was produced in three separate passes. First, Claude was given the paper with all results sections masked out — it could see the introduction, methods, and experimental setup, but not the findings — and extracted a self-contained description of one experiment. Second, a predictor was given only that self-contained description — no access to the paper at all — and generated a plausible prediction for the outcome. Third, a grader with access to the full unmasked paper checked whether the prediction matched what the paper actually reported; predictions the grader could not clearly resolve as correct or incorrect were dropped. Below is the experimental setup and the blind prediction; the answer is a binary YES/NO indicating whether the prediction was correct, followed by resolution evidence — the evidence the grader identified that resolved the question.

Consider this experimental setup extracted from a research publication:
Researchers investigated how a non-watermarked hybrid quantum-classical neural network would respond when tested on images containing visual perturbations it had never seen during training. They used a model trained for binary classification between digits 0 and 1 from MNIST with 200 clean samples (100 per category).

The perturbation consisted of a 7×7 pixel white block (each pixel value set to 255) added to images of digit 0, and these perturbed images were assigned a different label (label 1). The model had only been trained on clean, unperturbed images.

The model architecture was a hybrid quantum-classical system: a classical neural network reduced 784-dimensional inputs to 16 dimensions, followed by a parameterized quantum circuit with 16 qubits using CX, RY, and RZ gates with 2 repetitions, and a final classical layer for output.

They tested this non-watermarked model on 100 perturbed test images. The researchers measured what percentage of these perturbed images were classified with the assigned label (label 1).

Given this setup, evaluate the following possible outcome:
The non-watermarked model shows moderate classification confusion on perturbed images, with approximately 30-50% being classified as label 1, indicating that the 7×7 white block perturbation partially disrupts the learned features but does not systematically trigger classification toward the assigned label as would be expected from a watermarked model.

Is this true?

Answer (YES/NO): NO